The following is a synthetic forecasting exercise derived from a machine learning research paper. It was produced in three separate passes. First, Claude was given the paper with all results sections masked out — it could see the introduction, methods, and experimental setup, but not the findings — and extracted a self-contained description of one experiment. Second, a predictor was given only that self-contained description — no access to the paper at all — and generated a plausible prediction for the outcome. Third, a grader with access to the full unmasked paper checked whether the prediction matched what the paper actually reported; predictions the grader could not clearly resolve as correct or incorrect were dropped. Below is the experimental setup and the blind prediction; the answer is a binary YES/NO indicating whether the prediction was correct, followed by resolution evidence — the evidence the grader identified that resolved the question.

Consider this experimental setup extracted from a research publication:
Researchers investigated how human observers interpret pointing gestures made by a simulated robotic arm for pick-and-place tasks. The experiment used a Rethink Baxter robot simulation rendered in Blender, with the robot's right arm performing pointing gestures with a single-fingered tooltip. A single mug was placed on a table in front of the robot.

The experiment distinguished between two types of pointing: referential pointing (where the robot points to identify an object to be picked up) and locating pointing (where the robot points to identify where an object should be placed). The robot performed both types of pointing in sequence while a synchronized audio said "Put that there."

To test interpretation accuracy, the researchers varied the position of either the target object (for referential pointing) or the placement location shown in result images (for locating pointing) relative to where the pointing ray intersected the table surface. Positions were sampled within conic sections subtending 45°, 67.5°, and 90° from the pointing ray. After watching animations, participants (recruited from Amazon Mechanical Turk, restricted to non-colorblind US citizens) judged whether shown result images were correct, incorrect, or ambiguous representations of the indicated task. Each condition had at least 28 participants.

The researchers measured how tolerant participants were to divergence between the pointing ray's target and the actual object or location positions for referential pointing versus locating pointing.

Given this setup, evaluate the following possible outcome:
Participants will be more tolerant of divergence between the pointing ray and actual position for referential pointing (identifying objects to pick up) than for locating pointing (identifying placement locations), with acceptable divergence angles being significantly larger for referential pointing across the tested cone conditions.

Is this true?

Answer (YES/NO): YES